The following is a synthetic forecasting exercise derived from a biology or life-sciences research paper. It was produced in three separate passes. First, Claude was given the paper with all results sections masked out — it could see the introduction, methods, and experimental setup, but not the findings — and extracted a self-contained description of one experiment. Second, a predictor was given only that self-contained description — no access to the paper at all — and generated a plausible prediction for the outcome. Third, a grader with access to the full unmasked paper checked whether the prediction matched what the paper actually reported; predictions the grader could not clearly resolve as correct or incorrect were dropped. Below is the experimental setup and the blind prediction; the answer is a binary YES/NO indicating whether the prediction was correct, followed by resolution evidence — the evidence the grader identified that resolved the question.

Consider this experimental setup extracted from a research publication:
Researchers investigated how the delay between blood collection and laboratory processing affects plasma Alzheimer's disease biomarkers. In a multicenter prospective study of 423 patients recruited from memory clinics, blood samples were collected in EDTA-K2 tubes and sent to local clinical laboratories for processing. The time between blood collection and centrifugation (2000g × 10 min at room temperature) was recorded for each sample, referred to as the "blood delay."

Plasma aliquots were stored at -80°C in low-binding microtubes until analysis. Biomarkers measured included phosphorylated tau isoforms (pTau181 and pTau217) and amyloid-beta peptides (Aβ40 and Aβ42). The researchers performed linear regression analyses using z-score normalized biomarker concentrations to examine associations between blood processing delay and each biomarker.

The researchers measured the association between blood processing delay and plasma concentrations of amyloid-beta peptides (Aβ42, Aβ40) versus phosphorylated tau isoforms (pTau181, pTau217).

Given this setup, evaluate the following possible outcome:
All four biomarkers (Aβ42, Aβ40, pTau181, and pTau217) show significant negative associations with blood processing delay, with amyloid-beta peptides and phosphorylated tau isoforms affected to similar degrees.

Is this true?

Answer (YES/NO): NO